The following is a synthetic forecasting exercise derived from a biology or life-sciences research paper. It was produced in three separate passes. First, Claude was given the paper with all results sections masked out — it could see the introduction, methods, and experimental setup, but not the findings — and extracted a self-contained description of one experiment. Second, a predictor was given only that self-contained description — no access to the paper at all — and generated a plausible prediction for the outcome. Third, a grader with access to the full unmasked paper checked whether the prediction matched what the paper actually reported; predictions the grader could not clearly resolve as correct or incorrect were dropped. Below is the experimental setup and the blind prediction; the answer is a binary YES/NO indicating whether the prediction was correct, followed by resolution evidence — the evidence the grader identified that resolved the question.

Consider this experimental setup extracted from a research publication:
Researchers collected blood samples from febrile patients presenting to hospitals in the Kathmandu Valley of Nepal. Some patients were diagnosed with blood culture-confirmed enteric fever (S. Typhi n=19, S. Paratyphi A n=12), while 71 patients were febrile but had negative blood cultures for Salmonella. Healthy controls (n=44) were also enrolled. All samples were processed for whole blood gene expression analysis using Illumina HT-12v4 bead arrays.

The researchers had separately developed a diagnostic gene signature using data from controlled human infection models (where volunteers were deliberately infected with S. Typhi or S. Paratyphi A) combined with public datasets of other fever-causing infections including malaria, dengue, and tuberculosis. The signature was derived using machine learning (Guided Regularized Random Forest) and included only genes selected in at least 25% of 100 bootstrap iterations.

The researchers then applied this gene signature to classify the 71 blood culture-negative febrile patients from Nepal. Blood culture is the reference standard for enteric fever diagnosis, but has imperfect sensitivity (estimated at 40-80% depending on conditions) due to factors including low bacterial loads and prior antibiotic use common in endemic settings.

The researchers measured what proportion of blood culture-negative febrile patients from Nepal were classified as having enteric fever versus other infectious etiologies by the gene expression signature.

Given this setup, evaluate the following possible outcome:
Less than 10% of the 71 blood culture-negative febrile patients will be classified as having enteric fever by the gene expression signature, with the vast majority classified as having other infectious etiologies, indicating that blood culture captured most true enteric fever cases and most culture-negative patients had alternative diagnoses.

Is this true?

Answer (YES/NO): NO